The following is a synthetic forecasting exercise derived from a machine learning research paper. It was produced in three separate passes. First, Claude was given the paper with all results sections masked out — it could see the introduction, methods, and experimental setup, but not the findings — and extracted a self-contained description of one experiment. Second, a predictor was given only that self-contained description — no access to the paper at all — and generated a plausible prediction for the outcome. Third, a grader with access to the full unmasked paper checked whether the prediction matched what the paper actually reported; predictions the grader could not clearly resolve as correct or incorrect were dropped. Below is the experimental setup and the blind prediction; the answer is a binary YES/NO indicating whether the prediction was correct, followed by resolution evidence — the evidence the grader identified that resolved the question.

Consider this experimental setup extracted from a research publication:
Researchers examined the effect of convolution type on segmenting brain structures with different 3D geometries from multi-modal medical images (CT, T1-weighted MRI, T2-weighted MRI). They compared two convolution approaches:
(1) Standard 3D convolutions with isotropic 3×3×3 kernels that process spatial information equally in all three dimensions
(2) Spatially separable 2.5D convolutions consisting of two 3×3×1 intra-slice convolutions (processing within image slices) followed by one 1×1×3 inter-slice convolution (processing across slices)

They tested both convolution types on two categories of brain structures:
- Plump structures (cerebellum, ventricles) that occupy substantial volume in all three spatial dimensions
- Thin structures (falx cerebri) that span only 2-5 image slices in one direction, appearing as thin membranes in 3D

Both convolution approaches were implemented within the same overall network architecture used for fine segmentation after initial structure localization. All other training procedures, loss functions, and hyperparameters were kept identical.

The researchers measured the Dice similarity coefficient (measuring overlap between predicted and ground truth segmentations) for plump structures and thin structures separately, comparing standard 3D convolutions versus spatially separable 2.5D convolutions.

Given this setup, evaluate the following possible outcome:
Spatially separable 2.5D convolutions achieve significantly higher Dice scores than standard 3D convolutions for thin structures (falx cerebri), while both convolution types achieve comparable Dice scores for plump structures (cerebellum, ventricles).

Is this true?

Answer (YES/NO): NO